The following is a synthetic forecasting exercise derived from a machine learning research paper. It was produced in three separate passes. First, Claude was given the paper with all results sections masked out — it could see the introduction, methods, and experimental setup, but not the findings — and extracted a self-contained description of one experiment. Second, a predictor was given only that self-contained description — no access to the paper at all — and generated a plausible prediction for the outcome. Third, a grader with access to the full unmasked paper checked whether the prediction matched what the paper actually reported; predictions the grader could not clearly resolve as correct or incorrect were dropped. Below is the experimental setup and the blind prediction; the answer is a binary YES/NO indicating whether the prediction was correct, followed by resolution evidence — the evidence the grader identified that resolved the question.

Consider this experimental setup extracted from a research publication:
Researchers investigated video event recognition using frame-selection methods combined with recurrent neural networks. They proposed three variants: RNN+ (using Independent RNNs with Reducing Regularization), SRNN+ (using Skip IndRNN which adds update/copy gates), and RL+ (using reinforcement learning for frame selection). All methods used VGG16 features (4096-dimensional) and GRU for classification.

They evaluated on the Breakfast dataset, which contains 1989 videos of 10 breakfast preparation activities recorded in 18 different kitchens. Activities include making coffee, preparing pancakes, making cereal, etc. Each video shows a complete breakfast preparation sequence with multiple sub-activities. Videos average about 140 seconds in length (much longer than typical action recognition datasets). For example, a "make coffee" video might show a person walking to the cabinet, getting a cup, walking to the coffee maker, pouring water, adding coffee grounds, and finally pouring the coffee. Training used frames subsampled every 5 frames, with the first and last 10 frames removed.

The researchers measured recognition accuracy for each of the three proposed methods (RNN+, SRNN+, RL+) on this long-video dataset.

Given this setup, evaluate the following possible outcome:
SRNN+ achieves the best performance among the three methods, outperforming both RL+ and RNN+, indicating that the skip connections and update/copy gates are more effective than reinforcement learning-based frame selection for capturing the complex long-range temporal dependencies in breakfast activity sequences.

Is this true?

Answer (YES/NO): YES